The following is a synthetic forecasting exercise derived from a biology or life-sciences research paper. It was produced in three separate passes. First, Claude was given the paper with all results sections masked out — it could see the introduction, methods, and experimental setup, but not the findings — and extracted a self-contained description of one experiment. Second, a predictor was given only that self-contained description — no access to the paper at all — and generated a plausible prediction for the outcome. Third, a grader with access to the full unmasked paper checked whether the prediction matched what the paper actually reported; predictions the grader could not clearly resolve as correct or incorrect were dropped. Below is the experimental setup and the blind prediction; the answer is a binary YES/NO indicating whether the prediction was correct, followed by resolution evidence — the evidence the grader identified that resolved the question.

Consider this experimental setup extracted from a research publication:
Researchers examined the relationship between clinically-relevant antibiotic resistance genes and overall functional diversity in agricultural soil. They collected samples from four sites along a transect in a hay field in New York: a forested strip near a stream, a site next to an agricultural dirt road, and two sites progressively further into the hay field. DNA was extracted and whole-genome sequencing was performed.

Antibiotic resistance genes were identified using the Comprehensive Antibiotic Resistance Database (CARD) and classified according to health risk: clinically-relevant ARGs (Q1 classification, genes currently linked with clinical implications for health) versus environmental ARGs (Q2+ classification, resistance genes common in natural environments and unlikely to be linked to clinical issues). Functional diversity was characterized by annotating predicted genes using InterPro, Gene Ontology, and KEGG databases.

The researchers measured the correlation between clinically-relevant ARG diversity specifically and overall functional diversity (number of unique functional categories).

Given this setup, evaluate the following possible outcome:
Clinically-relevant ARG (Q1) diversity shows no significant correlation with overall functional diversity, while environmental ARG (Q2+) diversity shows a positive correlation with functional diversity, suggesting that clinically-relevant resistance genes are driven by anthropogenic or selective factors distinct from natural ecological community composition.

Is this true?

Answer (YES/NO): YES